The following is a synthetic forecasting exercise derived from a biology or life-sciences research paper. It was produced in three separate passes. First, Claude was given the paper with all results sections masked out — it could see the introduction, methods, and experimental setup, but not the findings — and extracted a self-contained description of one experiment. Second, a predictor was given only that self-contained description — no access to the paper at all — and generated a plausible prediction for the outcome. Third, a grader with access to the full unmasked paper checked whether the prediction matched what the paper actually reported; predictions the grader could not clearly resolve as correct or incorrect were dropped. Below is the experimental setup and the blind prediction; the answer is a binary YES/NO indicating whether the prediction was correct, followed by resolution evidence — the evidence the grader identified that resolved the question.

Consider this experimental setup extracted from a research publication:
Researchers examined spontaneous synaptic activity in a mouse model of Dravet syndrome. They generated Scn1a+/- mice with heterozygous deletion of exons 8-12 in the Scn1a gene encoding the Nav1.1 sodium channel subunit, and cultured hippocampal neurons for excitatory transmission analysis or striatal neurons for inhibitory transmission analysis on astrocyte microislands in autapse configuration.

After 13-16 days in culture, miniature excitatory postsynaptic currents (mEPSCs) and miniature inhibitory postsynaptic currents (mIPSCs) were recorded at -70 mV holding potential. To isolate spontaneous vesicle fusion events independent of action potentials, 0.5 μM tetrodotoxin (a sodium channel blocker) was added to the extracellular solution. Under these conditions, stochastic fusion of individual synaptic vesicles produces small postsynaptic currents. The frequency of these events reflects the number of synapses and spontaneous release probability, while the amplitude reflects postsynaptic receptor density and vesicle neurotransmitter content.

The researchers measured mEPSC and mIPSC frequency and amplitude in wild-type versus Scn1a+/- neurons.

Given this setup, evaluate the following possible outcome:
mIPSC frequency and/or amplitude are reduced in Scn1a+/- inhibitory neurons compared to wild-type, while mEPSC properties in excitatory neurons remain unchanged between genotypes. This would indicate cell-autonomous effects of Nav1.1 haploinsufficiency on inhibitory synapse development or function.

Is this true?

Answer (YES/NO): NO